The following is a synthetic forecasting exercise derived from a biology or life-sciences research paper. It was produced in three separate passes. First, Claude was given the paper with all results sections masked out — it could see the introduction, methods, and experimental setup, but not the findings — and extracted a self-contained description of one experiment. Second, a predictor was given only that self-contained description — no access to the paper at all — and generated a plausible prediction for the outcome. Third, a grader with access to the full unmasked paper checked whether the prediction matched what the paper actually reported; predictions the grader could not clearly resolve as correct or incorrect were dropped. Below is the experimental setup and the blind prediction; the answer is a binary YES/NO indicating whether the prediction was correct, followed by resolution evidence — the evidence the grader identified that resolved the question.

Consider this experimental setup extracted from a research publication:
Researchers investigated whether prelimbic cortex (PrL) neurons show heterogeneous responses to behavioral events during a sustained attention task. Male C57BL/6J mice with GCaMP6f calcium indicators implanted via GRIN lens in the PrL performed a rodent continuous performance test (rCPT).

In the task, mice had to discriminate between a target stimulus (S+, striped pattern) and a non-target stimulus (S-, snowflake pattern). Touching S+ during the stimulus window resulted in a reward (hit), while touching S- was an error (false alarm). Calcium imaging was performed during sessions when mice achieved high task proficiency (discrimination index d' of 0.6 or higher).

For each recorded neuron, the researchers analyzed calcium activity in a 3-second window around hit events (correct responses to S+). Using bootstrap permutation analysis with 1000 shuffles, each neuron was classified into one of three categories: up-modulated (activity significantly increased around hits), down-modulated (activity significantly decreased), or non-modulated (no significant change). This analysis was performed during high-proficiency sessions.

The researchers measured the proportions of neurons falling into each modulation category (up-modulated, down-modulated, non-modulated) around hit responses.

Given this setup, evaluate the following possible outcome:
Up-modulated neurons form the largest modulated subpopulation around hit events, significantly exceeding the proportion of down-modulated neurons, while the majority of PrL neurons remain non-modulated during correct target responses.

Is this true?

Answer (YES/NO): NO